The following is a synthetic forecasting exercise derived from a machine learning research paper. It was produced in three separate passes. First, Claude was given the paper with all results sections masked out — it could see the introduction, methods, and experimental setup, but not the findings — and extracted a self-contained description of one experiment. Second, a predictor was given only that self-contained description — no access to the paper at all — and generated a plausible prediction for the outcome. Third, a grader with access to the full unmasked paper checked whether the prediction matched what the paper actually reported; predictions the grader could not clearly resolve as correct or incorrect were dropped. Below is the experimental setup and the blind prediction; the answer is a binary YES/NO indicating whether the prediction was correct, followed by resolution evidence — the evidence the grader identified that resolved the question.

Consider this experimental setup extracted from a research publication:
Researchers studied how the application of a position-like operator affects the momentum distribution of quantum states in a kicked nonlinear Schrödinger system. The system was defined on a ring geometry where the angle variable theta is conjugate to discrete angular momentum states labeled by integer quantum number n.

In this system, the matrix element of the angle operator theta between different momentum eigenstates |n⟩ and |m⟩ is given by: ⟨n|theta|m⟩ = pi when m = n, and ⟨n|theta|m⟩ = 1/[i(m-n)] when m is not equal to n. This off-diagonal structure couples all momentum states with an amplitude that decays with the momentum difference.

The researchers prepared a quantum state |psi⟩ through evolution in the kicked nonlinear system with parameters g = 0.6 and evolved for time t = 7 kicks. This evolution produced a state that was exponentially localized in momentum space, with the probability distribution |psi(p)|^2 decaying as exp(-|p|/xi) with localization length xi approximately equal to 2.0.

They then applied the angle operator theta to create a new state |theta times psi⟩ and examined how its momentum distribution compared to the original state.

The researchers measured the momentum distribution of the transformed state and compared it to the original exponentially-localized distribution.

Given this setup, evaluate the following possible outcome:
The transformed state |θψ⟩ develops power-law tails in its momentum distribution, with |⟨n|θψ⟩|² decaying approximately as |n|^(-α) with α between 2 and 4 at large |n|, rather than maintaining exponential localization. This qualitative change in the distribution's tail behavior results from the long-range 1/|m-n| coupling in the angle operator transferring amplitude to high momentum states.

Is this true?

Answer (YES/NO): YES